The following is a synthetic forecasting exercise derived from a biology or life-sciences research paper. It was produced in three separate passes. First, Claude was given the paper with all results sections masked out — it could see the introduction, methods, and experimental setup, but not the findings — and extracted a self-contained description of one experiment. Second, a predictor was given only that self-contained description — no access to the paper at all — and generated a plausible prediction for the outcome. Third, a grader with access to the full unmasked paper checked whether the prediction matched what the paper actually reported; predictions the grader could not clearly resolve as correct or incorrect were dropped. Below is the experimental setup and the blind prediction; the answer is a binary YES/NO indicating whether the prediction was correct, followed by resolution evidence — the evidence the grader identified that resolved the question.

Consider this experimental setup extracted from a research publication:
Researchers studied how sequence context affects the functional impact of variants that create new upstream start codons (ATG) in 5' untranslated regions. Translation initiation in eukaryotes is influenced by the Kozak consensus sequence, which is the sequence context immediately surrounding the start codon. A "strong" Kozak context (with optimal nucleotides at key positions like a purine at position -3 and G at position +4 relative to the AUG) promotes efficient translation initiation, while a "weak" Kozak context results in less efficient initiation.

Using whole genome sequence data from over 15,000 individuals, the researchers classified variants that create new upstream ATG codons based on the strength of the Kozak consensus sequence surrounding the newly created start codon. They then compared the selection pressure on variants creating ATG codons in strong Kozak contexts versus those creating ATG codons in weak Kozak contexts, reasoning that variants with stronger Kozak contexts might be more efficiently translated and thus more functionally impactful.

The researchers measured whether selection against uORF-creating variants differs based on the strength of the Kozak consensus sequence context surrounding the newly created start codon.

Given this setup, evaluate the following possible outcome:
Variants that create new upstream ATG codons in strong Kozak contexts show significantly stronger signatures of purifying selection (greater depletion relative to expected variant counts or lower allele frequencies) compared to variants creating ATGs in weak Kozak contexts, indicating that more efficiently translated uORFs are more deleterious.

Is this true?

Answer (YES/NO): NO